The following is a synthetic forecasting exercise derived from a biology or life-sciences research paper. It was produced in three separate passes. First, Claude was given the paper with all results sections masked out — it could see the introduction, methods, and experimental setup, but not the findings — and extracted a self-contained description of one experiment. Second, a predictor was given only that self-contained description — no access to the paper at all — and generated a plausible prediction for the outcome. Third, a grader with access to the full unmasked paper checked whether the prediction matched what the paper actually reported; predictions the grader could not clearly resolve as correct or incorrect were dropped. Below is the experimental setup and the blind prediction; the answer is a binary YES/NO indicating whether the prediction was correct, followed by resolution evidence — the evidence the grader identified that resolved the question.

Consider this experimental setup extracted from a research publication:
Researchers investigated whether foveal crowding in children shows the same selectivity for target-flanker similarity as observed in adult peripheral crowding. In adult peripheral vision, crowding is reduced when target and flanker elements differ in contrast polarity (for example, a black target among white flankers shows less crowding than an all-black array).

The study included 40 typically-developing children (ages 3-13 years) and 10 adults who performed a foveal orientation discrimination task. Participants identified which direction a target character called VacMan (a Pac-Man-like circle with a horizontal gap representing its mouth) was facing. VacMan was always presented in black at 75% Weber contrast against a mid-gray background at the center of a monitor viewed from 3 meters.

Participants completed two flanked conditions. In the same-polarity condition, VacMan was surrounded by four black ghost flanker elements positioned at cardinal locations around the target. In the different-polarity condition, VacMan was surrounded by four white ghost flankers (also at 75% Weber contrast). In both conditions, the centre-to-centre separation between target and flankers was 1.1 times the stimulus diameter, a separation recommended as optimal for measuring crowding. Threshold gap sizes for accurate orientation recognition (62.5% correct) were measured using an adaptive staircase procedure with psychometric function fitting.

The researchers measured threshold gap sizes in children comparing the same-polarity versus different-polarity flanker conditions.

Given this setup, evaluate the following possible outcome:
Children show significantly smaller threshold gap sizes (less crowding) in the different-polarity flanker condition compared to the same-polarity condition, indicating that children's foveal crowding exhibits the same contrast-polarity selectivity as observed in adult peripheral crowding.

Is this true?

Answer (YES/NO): YES